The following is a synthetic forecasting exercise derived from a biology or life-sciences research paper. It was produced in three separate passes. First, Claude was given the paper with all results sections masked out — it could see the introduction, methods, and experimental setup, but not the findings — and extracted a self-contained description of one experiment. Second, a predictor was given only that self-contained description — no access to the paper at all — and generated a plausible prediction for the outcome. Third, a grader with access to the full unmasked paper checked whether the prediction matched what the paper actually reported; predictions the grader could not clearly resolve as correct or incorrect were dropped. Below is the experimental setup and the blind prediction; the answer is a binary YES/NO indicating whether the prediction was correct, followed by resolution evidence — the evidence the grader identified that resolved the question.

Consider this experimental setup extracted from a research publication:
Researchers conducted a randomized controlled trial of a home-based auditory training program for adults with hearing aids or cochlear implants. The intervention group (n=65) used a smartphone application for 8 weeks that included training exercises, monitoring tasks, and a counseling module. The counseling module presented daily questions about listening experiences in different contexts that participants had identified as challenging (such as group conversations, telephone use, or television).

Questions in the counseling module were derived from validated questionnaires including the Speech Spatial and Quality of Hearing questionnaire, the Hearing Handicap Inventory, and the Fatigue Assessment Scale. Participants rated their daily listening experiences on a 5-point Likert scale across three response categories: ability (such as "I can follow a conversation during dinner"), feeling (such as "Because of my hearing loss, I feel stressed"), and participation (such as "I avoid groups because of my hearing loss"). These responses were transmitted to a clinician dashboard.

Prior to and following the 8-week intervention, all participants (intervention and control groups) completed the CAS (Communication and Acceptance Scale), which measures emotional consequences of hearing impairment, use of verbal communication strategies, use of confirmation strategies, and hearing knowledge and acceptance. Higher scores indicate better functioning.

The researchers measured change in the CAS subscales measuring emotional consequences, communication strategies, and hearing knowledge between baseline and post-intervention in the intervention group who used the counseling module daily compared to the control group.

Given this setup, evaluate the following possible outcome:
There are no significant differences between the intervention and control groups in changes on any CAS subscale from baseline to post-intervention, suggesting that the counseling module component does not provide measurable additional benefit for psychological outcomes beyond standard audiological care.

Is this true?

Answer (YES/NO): YES